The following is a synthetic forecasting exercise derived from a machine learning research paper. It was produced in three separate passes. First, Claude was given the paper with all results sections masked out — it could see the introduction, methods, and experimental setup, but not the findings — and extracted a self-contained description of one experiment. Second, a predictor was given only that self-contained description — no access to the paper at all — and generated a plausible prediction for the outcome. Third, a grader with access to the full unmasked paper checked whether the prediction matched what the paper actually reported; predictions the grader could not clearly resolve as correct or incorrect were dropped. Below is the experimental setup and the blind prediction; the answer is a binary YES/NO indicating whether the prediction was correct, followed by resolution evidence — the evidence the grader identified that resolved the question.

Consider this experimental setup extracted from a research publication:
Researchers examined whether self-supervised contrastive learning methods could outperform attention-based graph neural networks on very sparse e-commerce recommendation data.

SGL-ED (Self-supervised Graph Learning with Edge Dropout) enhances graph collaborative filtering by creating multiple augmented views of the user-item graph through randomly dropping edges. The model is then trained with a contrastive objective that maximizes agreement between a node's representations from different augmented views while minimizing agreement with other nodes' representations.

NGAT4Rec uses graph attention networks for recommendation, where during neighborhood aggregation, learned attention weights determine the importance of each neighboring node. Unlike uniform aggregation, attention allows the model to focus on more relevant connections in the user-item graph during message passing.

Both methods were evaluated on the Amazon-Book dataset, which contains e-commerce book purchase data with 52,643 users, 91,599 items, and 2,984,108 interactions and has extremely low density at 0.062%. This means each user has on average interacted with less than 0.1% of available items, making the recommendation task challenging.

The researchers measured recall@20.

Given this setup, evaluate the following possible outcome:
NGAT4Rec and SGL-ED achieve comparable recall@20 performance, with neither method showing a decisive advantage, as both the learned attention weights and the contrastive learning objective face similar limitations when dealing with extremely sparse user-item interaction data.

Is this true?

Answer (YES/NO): NO